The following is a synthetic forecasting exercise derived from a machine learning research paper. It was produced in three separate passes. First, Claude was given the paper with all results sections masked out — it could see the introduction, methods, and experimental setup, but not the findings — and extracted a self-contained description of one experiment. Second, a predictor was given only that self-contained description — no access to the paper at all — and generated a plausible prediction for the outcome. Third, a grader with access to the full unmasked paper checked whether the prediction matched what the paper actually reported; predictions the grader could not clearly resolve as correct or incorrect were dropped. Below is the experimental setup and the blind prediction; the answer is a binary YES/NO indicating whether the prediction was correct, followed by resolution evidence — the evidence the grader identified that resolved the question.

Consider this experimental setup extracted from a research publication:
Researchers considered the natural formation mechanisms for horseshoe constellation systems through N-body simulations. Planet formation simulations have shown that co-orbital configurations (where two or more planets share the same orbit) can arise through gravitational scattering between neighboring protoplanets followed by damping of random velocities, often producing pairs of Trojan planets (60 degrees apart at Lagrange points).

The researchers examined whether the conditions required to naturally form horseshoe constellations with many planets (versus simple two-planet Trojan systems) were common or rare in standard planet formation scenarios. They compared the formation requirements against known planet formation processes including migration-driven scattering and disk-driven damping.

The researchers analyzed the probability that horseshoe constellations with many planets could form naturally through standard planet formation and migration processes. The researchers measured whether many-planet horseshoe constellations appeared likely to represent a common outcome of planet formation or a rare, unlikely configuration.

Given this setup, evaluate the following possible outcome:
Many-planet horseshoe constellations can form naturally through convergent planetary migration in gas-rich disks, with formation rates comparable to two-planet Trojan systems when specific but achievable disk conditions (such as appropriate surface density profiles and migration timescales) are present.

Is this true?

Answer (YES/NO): NO